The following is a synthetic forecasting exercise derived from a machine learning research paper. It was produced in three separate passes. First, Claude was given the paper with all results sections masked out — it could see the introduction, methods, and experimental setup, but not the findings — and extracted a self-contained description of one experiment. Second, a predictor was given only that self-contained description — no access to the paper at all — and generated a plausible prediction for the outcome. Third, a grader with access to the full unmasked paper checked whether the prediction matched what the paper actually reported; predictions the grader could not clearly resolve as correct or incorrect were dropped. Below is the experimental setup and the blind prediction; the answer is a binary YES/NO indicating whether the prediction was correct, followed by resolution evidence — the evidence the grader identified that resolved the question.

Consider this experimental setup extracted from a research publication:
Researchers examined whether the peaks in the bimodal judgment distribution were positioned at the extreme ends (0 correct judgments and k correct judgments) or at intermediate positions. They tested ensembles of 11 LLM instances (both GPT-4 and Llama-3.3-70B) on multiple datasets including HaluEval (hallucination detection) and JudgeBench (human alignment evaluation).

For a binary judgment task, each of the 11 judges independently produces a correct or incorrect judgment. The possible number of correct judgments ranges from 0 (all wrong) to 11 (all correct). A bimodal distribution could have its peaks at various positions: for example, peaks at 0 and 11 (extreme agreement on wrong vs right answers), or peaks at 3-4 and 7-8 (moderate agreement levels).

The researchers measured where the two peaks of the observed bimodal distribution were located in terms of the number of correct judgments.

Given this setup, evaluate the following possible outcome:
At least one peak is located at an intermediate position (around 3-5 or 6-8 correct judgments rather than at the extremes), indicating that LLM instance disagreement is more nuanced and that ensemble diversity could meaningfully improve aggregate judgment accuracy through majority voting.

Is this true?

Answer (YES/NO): NO